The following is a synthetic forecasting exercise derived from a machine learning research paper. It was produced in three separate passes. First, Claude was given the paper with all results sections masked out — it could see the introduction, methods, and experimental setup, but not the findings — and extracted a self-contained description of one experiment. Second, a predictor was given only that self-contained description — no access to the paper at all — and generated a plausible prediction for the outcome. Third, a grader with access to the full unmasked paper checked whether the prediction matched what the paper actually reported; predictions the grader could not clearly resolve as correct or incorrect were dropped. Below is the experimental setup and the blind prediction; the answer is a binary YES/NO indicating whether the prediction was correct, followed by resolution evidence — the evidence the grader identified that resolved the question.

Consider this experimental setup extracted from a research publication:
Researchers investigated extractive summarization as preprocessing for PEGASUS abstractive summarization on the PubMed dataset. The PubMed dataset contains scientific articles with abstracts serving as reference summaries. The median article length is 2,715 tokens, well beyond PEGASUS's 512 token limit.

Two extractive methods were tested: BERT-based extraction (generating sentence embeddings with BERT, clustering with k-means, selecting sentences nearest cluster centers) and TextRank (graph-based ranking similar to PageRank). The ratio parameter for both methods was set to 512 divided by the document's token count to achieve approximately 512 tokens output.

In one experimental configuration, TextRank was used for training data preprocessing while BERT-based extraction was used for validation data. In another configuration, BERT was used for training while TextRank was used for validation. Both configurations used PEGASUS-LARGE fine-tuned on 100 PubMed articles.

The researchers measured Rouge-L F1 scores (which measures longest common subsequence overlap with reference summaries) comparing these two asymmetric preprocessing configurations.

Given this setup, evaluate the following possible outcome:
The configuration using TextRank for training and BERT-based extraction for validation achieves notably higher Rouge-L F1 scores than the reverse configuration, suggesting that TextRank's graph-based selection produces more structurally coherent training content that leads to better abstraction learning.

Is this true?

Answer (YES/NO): YES